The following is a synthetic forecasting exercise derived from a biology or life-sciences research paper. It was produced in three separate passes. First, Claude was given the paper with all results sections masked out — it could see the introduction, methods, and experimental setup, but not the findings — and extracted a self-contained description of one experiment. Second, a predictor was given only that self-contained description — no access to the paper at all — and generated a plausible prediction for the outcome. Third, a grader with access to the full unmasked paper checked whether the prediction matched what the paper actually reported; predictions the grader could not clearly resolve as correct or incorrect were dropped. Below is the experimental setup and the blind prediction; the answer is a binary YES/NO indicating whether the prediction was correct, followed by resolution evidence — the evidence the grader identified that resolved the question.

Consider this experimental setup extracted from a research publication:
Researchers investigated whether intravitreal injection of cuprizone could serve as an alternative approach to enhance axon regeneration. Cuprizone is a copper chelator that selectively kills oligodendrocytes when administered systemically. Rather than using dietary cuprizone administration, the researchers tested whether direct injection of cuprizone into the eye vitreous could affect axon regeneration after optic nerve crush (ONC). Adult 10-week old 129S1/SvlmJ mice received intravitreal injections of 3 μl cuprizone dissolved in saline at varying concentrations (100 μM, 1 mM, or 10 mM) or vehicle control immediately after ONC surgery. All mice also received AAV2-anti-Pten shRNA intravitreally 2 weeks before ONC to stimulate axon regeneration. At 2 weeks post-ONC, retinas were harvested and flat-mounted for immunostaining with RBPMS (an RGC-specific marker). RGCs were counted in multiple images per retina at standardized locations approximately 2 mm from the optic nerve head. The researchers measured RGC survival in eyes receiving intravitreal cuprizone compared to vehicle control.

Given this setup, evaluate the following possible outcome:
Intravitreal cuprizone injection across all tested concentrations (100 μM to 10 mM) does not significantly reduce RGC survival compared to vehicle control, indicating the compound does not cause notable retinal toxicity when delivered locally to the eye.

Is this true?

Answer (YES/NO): YES